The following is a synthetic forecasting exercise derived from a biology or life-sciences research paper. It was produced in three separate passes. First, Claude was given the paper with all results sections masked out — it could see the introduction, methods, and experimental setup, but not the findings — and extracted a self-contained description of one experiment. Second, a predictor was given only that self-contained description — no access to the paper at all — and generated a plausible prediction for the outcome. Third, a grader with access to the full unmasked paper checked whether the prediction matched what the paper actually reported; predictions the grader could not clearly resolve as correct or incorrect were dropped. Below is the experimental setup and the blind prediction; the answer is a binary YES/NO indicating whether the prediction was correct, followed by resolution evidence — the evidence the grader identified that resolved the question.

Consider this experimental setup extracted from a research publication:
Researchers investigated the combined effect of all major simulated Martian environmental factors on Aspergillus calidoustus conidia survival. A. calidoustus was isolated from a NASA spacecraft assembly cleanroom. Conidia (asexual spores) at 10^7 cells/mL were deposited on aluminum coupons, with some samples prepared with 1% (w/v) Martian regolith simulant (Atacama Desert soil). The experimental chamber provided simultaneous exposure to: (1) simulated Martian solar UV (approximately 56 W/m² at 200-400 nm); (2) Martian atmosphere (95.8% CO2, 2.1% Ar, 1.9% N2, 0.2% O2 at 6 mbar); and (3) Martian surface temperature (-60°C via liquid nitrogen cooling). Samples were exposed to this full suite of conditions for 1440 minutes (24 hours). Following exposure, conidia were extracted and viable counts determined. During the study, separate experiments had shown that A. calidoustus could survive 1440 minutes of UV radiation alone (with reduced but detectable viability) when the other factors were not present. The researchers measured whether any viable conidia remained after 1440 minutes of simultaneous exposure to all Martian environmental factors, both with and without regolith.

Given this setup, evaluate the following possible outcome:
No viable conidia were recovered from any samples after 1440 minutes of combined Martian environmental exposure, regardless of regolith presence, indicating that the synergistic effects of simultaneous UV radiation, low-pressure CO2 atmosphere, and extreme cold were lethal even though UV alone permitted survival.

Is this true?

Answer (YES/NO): YES